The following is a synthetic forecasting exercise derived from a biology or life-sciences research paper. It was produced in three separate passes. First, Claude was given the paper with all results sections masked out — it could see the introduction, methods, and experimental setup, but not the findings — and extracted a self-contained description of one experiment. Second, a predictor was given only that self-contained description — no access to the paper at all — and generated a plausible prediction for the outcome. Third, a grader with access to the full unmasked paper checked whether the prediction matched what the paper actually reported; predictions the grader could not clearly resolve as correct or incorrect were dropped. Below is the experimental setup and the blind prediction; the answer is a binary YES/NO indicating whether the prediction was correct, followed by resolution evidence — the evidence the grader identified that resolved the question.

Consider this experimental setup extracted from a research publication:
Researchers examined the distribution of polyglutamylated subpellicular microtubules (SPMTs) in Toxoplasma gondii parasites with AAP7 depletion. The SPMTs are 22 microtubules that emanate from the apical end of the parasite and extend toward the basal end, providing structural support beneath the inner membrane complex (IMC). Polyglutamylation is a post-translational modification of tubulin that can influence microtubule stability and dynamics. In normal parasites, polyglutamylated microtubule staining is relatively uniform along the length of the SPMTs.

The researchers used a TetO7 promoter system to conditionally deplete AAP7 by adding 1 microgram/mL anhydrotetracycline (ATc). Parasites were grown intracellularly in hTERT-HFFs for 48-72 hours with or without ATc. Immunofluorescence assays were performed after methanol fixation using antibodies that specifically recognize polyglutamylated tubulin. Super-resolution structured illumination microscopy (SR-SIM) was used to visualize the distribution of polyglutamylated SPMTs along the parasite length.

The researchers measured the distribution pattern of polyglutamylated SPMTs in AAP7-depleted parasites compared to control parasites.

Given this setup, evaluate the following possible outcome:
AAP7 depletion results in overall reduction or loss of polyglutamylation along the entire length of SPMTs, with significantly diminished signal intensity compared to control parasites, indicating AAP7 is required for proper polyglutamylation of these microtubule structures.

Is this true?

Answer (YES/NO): NO